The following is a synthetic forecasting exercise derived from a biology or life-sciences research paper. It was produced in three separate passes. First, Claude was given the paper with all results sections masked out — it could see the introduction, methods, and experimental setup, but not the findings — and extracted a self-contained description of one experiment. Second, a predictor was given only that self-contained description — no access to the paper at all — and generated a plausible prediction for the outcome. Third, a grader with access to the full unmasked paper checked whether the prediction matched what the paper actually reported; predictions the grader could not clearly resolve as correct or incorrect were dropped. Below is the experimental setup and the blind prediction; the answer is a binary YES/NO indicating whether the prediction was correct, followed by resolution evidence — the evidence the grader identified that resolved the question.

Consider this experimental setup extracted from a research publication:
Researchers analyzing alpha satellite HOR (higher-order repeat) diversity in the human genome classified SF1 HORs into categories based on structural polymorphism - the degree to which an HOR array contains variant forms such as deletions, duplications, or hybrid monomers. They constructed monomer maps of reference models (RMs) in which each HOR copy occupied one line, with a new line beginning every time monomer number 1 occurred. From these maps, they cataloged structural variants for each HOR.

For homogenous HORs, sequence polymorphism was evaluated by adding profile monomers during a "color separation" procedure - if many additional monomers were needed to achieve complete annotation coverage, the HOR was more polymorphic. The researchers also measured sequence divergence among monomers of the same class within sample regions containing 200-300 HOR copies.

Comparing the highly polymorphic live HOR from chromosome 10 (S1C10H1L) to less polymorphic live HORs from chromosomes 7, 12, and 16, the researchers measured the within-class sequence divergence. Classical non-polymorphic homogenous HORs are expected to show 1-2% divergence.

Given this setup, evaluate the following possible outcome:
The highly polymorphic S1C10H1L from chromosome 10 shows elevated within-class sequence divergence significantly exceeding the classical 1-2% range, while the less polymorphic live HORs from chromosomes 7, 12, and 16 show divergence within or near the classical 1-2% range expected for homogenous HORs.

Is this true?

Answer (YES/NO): NO